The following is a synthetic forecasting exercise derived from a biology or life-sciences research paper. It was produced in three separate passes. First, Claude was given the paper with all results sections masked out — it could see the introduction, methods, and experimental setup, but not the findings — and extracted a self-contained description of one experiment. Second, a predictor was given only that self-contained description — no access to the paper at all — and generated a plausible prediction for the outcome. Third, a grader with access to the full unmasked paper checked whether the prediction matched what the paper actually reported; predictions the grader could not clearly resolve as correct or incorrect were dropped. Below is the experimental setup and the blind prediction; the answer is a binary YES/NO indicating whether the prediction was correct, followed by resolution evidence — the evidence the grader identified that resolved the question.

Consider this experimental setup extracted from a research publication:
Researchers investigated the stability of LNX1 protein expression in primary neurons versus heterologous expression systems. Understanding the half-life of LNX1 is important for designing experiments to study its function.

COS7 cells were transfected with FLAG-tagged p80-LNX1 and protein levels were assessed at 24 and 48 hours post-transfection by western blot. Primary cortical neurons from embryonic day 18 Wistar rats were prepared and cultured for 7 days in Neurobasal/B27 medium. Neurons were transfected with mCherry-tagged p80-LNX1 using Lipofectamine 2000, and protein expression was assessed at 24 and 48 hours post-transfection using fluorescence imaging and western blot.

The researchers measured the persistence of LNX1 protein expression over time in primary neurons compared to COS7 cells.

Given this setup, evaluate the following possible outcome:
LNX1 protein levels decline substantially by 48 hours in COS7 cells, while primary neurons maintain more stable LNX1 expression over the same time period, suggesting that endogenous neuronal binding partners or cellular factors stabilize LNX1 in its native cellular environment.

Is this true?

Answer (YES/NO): NO